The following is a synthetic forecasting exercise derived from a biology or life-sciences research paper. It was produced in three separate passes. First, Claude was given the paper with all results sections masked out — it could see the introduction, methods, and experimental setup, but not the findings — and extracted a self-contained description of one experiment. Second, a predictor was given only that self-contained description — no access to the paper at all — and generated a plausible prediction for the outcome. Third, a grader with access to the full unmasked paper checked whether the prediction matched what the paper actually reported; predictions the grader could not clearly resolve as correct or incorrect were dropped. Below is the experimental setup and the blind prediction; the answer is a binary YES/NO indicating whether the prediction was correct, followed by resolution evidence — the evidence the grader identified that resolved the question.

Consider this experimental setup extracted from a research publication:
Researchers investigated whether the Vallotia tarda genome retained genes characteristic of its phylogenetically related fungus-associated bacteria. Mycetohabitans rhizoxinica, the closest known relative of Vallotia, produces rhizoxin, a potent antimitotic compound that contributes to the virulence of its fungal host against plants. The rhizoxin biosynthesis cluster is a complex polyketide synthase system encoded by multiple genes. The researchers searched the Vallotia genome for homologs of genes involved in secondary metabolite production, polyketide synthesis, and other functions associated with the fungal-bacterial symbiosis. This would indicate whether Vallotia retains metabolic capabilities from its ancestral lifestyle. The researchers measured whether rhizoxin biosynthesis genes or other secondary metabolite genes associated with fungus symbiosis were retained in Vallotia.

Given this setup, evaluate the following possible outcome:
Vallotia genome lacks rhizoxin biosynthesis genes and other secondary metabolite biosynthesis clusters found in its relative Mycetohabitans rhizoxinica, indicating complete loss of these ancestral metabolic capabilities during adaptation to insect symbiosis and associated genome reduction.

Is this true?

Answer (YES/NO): YES